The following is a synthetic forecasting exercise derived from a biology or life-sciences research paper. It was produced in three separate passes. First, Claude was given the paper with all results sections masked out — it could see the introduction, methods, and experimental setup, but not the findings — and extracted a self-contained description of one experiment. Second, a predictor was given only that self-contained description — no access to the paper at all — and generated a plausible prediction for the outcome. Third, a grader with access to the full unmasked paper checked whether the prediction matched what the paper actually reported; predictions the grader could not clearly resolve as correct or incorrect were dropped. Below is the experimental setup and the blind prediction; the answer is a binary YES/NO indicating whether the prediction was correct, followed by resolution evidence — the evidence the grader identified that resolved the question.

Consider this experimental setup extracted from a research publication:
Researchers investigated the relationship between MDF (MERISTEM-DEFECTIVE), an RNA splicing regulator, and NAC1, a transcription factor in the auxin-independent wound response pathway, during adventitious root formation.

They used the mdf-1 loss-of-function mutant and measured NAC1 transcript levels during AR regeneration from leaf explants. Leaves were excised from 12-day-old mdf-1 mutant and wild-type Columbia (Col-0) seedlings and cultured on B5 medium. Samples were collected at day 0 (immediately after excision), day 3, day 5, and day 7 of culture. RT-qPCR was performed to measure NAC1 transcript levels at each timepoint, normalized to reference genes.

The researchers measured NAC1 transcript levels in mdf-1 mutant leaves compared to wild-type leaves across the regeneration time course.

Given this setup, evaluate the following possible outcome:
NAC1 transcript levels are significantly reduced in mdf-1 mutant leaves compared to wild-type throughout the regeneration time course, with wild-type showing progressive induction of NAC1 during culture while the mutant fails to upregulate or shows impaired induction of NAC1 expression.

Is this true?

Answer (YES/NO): YES